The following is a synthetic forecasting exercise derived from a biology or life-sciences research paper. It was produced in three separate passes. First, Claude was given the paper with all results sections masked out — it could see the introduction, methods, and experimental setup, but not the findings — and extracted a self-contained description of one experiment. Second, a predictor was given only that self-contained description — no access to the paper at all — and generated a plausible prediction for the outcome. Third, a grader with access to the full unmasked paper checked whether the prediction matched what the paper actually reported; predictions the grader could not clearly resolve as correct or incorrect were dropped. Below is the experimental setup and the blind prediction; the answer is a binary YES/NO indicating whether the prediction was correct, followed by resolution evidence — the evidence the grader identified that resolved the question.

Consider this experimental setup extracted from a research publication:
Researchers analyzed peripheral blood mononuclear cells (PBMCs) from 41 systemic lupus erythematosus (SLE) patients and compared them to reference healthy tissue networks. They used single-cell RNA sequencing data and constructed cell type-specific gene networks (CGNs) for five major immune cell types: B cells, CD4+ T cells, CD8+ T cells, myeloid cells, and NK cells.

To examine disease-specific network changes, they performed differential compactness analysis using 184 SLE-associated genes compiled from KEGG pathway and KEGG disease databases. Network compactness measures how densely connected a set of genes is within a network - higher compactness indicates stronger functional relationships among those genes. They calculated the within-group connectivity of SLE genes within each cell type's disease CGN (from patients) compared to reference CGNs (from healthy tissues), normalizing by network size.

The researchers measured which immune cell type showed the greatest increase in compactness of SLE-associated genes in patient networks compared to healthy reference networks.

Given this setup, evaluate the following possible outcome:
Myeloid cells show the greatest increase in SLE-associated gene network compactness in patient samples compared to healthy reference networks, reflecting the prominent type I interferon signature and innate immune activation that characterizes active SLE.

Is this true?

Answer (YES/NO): YES